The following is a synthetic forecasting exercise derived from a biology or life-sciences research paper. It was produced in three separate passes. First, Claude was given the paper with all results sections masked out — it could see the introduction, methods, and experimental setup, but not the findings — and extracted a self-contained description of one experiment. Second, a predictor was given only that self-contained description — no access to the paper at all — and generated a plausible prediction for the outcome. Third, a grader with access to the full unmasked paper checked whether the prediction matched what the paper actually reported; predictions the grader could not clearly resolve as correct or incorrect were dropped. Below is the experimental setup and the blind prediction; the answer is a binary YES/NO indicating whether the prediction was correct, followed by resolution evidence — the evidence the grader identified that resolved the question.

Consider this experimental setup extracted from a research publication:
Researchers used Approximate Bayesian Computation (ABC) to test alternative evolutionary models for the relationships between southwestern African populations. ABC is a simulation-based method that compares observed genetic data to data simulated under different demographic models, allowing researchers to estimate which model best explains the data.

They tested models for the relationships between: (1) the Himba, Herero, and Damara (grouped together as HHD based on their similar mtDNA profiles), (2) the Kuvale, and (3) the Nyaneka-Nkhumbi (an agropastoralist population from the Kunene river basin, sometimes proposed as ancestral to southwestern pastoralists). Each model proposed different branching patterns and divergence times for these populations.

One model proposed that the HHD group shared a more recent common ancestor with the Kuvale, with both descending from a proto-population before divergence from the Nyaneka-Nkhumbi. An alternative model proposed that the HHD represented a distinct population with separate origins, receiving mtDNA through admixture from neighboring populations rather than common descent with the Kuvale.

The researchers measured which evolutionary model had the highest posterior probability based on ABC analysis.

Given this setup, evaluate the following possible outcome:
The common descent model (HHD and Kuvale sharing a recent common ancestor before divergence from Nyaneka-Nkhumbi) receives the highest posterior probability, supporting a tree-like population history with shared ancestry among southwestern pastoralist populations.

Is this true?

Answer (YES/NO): YES